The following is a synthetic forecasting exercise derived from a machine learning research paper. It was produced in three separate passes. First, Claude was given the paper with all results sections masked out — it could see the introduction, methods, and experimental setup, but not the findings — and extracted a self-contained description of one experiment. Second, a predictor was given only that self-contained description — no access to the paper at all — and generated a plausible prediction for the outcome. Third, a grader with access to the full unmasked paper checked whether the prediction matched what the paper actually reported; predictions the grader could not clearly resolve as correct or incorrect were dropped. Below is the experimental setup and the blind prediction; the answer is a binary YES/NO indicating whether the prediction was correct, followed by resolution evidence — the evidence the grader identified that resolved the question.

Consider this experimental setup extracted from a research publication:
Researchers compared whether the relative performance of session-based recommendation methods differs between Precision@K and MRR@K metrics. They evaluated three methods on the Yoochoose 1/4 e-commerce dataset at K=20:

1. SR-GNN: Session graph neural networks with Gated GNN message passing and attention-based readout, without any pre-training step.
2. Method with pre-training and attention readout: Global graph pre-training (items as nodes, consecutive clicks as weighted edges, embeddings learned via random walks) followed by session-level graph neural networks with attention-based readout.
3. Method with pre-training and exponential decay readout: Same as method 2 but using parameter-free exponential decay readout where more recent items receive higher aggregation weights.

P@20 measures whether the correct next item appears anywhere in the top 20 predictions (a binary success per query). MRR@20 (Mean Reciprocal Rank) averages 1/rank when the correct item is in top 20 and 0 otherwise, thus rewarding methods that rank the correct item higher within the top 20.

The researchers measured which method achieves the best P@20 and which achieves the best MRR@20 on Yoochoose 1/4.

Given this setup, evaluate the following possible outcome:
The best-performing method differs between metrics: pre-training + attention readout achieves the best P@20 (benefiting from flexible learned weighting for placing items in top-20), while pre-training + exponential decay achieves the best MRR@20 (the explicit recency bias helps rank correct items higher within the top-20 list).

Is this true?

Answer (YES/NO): NO